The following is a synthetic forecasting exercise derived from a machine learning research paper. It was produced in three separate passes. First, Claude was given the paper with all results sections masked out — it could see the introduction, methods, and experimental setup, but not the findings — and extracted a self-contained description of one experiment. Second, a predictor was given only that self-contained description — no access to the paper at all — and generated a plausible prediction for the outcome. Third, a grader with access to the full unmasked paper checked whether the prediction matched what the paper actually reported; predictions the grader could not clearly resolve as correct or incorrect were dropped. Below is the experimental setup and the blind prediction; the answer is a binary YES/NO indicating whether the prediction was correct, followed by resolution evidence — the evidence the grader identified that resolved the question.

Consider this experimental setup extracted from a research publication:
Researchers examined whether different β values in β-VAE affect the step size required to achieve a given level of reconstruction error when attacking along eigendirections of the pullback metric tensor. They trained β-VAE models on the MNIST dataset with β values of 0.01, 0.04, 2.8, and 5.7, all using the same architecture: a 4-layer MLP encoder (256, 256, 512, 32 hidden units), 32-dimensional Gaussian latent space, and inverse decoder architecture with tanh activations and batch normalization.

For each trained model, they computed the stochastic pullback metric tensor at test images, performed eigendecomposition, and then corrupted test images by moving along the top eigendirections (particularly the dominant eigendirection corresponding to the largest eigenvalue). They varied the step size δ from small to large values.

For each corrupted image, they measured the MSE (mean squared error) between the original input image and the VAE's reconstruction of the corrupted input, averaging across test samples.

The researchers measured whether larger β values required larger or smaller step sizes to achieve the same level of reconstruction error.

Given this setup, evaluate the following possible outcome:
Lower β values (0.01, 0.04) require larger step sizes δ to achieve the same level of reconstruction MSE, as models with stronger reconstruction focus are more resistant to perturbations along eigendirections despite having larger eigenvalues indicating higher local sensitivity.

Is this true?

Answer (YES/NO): NO